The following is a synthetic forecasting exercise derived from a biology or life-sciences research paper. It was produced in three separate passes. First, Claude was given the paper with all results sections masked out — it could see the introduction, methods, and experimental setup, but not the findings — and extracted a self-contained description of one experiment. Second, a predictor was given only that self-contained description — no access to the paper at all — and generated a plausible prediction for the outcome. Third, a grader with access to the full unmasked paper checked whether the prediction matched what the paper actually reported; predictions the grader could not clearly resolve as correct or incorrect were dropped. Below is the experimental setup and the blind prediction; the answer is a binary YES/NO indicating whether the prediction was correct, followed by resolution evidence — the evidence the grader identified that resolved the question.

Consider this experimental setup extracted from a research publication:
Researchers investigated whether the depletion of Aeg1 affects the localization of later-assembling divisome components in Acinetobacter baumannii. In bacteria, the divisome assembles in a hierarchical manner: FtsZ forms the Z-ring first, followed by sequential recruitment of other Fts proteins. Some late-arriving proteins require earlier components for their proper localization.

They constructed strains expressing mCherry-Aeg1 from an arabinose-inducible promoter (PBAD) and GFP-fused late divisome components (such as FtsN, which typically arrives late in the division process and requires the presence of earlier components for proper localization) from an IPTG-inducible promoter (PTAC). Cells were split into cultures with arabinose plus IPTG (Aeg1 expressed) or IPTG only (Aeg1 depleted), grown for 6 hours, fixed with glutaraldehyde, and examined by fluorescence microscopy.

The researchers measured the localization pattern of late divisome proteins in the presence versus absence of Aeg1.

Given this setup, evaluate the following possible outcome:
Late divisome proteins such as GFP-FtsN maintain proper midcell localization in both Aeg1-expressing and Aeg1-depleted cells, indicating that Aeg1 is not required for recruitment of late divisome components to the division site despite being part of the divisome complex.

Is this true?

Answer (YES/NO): NO